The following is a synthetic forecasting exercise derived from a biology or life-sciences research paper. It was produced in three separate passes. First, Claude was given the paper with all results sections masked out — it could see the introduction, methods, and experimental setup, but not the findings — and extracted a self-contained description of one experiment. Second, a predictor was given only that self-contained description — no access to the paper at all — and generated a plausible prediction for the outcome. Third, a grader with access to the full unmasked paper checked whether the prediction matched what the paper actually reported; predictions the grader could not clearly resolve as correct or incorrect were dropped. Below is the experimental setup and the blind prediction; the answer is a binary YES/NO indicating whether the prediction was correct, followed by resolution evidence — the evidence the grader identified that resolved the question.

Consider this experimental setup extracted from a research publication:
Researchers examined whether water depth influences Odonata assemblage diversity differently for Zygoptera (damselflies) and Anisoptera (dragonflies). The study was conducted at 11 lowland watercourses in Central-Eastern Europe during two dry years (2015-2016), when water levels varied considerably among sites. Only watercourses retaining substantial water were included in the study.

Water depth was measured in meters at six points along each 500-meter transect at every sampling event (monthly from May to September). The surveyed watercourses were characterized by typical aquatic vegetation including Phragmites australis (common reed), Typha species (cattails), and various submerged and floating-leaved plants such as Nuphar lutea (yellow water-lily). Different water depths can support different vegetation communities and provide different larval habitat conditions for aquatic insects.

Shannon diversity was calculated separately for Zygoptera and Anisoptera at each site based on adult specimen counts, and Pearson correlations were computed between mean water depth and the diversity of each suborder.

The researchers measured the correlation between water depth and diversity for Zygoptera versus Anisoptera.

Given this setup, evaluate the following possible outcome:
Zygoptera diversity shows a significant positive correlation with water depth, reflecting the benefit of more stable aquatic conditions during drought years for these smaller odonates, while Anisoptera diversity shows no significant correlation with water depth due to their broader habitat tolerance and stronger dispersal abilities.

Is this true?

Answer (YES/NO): NO